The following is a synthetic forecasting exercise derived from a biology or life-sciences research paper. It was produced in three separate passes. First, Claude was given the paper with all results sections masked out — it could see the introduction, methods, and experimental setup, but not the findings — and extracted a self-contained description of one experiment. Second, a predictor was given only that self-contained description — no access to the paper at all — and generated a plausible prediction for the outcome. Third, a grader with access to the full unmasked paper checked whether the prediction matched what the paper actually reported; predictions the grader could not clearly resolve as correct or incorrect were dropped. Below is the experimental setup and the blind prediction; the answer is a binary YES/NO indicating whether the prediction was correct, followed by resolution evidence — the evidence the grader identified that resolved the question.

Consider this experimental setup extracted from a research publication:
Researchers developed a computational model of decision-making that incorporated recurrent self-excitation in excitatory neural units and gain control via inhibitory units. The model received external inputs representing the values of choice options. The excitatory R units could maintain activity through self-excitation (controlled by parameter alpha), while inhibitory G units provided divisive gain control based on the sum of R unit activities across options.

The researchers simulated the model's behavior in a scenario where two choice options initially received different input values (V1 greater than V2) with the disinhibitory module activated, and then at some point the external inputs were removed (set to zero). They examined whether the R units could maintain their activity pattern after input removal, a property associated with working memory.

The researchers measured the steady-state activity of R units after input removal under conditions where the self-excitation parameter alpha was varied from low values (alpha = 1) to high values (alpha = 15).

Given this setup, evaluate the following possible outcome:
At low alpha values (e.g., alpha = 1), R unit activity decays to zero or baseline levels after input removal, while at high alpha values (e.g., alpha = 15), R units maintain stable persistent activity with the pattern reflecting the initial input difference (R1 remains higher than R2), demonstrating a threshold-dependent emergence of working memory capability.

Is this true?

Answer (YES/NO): NO